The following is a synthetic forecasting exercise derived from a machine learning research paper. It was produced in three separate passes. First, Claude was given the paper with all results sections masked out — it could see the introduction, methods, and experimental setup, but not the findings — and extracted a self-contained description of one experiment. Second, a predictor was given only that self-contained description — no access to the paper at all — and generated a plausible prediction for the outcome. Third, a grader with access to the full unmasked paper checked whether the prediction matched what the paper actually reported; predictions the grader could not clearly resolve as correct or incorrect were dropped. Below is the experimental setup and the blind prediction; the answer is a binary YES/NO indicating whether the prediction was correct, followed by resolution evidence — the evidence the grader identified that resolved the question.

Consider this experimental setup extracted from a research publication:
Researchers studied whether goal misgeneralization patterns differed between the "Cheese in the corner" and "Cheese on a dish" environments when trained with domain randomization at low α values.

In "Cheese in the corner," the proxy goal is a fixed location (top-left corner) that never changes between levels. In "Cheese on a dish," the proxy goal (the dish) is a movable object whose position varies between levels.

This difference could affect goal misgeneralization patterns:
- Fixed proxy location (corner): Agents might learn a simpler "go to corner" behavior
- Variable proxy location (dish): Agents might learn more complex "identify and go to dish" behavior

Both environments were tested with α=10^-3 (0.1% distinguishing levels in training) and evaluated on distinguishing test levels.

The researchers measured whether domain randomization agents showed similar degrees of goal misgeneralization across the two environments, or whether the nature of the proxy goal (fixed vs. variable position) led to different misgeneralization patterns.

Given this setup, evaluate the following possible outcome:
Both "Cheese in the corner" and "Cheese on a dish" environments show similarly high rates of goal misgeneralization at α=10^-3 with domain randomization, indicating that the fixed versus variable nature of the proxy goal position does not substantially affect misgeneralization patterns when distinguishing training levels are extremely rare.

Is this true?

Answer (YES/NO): NO